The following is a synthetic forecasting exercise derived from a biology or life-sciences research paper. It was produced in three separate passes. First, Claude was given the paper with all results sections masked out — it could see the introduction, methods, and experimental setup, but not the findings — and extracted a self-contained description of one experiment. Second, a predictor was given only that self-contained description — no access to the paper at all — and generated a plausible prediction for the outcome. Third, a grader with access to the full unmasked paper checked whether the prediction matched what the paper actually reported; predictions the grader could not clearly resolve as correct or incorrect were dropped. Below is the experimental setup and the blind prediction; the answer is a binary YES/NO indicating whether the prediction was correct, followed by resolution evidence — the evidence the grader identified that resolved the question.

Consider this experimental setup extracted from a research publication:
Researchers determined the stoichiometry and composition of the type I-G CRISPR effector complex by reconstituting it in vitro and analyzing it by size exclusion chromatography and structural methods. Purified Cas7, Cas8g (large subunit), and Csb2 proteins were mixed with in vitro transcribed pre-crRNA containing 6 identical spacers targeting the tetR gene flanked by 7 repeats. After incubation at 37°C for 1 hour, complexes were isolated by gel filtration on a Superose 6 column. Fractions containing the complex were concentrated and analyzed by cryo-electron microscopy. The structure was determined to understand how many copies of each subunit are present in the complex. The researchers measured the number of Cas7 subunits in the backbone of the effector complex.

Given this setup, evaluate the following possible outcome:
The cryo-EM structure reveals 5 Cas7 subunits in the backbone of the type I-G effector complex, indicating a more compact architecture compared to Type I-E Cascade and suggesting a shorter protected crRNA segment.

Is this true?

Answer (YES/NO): NO